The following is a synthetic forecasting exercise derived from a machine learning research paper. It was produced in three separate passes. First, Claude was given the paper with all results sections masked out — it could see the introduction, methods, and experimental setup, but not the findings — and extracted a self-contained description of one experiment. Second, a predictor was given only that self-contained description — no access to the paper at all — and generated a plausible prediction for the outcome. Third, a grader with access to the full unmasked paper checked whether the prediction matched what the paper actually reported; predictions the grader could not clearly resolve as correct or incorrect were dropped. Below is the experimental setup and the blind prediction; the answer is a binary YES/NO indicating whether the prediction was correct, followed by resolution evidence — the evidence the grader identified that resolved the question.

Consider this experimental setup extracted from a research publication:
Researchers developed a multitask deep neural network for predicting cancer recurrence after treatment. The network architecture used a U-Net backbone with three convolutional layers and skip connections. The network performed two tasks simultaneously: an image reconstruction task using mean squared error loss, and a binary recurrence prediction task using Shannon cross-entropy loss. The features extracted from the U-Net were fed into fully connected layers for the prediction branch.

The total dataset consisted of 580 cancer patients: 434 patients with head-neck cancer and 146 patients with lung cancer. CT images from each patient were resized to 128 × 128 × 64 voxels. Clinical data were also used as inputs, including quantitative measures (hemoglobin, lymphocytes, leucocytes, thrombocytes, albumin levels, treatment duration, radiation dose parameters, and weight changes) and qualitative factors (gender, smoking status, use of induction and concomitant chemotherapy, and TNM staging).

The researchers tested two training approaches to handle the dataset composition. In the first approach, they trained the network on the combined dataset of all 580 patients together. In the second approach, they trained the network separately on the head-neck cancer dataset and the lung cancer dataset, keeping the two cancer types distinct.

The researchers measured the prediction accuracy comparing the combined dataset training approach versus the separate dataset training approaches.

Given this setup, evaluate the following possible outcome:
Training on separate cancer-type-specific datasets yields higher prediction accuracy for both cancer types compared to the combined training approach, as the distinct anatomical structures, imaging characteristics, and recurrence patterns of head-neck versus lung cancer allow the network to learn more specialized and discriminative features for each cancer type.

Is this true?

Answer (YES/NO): YES